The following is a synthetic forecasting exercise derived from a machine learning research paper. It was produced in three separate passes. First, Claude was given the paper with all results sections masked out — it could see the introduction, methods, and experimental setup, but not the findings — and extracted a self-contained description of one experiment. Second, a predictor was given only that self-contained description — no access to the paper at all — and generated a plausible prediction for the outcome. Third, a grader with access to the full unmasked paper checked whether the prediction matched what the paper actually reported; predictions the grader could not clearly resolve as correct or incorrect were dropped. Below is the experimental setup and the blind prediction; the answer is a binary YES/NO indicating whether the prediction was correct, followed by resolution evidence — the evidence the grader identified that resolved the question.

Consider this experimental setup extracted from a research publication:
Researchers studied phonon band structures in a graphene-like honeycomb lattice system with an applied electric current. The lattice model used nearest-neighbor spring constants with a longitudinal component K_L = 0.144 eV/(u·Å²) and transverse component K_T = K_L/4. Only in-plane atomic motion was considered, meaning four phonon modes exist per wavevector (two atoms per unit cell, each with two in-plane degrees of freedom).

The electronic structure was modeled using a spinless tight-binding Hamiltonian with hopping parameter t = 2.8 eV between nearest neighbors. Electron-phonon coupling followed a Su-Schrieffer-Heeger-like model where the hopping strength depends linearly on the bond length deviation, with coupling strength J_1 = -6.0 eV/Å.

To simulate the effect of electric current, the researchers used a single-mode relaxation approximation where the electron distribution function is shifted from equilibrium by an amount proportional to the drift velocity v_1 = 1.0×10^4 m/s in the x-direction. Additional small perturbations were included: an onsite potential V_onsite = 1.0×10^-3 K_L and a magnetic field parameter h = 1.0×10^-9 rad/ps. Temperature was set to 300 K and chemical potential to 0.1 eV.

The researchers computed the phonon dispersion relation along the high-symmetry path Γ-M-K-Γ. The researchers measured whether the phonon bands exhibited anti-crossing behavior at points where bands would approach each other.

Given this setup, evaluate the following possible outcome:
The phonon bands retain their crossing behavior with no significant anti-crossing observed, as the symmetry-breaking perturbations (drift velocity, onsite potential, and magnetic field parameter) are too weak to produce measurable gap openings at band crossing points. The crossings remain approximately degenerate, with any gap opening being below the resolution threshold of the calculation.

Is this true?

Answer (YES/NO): NO